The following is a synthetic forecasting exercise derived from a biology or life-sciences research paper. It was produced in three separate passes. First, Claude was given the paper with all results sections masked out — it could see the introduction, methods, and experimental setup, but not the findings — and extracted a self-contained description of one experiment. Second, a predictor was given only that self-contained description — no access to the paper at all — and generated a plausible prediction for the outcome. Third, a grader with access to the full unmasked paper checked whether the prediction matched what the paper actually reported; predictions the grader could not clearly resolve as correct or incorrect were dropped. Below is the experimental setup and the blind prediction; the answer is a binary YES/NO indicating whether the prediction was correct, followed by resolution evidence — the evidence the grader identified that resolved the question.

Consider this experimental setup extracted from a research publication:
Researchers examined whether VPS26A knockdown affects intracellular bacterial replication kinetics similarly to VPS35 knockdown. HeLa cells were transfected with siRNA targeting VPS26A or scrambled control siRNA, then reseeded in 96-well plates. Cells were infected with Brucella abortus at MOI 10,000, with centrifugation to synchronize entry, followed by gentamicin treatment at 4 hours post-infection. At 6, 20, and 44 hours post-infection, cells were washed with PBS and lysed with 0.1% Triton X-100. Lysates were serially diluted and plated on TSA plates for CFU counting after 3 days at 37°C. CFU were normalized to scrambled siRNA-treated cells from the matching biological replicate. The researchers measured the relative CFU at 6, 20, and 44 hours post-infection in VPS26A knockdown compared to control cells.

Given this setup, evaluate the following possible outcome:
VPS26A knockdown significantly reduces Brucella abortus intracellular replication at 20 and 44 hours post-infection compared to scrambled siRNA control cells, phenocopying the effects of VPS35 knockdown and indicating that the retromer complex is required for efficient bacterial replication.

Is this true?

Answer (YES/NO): YES